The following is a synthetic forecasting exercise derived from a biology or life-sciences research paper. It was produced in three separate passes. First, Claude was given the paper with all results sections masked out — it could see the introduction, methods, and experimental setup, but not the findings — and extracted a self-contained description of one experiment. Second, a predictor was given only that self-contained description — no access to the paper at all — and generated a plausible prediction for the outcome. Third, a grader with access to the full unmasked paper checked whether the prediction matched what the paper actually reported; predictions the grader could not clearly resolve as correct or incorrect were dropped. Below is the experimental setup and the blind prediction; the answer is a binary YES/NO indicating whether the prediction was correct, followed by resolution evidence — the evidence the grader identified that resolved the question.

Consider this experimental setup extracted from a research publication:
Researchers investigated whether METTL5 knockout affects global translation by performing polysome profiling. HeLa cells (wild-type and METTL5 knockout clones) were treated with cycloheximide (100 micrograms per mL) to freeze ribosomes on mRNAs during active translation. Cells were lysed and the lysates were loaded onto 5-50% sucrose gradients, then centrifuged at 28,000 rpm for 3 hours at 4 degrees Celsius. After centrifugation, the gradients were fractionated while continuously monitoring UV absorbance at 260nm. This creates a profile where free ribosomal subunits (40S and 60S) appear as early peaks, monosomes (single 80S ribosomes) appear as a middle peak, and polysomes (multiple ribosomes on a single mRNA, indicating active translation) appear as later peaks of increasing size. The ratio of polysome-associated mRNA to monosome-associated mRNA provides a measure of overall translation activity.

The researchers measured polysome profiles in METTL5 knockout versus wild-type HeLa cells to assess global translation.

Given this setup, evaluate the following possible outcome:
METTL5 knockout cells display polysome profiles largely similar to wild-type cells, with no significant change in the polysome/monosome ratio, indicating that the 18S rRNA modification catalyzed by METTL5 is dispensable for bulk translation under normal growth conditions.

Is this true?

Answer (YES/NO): YES